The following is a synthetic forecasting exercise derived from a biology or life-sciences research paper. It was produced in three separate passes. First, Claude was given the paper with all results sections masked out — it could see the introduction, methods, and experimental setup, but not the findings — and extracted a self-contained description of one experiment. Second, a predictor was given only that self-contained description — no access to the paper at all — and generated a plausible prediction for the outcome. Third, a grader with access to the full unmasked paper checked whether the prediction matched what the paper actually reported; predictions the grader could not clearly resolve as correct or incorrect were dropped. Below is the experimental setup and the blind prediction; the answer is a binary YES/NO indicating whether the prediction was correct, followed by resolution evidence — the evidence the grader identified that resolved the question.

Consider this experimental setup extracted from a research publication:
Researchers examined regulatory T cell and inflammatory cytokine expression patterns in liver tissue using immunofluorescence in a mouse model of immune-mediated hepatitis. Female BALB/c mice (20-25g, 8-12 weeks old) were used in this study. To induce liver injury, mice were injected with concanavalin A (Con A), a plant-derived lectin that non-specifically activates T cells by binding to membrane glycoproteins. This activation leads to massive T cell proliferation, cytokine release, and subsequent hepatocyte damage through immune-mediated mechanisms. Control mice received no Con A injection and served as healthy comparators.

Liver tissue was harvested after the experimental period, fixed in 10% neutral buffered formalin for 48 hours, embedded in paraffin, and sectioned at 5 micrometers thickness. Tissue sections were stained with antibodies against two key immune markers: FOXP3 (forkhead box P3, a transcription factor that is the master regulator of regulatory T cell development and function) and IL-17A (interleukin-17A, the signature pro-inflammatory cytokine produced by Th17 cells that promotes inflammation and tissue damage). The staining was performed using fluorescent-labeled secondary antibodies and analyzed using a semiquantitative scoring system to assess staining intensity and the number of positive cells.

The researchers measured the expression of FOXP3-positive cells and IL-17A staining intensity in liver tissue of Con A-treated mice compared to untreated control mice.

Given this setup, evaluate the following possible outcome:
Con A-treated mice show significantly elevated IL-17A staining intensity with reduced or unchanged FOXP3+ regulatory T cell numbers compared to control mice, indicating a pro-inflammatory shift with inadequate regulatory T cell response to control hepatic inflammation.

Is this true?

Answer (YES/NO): NO